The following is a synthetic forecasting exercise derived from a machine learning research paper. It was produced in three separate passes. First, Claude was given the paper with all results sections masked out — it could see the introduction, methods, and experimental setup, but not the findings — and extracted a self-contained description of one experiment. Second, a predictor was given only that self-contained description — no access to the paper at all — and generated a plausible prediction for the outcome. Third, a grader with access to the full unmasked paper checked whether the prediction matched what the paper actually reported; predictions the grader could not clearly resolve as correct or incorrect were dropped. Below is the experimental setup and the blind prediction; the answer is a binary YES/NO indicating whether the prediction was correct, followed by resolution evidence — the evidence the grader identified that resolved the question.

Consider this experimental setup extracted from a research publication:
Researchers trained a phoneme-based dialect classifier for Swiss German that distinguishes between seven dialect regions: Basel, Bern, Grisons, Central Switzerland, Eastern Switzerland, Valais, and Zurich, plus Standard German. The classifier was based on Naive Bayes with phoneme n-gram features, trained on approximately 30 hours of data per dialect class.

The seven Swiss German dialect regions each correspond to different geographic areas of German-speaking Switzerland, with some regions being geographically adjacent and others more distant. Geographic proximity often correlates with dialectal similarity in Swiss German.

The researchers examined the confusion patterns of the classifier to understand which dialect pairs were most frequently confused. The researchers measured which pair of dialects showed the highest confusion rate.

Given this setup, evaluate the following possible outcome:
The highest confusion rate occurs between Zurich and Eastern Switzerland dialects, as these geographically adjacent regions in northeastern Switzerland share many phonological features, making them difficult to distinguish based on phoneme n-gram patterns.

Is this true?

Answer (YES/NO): NO